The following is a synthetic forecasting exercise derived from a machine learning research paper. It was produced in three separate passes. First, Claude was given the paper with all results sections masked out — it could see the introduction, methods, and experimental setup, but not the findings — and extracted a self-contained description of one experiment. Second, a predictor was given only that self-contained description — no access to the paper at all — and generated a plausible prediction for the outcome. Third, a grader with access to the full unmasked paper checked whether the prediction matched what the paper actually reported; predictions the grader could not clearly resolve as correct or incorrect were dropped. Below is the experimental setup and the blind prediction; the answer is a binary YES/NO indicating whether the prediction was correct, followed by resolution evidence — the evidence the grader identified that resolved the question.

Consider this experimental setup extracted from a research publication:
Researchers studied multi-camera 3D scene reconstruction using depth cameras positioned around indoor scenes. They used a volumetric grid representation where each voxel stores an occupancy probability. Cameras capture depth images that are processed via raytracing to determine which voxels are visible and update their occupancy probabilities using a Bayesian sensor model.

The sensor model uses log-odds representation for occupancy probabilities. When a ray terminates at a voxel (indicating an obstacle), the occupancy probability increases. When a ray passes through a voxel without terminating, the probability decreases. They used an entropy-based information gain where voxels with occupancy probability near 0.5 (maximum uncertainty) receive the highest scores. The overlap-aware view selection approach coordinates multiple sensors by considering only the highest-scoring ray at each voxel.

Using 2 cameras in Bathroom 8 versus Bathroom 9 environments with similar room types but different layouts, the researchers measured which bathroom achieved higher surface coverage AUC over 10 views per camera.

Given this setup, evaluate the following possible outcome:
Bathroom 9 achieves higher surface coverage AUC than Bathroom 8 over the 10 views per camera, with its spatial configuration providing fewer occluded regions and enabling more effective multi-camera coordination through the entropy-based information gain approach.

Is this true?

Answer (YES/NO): NO